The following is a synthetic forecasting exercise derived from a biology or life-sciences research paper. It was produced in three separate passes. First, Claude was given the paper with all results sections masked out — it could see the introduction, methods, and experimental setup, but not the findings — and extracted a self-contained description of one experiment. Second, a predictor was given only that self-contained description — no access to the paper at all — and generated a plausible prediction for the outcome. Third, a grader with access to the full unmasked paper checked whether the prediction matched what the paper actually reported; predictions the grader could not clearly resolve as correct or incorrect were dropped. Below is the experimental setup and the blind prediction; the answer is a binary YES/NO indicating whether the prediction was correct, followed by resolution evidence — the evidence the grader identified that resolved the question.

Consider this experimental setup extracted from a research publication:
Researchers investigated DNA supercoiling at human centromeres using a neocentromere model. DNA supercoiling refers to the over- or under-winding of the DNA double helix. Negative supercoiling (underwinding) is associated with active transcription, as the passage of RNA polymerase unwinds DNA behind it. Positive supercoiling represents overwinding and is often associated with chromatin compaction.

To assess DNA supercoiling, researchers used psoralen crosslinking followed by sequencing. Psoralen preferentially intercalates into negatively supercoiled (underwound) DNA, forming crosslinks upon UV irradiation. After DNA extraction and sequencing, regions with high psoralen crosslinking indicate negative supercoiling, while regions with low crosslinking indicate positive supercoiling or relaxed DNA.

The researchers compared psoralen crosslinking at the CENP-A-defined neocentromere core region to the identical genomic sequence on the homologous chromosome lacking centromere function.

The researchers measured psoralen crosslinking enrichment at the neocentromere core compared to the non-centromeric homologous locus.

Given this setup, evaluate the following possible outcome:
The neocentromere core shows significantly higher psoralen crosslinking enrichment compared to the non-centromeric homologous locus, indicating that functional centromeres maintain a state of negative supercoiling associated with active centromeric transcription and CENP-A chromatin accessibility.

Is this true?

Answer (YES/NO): YES